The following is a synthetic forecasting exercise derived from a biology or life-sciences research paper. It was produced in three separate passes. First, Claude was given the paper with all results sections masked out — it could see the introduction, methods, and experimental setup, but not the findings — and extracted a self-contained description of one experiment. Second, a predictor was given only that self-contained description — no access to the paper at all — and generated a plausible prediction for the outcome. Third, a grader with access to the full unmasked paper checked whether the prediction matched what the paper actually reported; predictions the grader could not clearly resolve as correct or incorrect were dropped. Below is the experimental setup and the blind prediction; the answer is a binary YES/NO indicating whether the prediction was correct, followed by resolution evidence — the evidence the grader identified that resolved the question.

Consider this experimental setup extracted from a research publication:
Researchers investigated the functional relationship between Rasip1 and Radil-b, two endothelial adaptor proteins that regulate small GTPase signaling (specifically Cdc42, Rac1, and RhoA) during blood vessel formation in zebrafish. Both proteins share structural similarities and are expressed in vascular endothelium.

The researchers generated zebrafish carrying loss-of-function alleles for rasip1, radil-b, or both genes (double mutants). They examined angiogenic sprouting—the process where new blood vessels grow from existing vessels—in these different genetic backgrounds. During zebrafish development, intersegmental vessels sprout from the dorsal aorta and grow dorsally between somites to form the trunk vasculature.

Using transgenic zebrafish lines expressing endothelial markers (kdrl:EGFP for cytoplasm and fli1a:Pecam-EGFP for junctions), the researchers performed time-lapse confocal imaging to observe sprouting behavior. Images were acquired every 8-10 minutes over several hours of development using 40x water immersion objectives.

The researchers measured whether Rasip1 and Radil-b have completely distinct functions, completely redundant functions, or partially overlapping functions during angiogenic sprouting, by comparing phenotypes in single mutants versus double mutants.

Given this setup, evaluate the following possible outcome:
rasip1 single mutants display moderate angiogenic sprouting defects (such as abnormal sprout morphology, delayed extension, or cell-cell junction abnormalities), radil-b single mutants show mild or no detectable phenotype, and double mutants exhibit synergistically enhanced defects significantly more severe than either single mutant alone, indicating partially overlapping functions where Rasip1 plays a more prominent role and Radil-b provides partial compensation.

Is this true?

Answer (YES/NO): YES